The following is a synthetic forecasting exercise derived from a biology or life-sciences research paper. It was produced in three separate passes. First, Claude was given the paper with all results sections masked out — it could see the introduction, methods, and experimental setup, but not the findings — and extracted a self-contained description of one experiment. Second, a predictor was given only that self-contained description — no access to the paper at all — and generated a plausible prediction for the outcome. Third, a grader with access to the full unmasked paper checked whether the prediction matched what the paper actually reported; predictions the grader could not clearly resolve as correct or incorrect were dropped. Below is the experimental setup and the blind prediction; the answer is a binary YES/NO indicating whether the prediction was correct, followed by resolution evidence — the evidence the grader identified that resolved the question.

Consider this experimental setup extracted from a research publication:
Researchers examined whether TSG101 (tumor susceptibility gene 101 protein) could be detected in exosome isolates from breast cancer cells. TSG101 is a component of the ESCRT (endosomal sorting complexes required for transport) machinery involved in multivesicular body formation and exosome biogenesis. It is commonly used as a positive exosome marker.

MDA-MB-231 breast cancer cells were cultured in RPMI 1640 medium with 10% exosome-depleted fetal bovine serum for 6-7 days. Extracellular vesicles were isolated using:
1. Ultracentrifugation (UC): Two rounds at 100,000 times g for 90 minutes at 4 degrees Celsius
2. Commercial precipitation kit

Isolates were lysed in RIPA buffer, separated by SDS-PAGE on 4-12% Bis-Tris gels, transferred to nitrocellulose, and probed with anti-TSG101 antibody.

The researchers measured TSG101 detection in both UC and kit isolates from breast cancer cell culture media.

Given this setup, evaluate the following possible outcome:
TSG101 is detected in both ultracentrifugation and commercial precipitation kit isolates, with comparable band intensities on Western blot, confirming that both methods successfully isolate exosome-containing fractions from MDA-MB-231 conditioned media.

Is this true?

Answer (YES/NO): NO